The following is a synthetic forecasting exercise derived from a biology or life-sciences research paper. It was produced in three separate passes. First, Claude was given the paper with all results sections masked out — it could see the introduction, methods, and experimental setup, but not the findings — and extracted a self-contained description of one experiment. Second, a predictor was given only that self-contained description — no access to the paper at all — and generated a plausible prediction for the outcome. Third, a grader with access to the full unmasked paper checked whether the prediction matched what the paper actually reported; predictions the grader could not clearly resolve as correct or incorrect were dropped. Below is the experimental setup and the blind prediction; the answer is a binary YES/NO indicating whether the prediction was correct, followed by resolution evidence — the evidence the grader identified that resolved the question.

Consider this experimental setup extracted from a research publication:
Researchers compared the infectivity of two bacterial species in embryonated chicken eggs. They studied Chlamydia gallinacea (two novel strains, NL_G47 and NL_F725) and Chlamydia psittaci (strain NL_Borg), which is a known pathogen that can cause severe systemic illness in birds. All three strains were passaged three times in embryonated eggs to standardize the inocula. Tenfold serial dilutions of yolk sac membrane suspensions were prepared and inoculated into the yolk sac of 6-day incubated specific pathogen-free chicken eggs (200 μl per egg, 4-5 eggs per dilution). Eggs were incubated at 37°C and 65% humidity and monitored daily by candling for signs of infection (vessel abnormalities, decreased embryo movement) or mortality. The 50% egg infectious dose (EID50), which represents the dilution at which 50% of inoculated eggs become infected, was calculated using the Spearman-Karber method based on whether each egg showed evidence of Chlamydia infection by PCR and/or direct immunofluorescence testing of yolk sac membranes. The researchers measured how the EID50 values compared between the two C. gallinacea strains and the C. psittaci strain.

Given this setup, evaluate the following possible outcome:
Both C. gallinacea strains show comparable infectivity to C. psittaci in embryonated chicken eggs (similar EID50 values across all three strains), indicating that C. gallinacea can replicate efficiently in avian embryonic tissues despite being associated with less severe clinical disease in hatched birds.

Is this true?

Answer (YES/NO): NO